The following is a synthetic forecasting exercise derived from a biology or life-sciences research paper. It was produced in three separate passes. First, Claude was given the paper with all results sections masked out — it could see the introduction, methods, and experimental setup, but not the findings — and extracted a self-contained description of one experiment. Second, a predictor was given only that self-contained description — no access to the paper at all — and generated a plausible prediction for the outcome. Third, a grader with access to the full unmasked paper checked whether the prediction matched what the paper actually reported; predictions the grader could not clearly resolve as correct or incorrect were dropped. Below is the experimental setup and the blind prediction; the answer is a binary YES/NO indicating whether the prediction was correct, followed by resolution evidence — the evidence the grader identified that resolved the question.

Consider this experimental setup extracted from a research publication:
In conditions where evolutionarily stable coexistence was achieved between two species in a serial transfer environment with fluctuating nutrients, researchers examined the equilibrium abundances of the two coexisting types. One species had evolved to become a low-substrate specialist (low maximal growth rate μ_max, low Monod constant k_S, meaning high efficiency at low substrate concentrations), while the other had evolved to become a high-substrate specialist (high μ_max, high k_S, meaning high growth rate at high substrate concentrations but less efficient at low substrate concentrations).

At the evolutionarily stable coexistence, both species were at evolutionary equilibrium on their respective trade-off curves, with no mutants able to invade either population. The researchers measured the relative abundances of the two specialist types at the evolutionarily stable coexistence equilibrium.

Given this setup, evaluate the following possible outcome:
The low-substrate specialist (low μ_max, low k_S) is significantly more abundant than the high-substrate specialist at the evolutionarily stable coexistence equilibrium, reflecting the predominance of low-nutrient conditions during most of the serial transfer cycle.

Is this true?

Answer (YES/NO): NO